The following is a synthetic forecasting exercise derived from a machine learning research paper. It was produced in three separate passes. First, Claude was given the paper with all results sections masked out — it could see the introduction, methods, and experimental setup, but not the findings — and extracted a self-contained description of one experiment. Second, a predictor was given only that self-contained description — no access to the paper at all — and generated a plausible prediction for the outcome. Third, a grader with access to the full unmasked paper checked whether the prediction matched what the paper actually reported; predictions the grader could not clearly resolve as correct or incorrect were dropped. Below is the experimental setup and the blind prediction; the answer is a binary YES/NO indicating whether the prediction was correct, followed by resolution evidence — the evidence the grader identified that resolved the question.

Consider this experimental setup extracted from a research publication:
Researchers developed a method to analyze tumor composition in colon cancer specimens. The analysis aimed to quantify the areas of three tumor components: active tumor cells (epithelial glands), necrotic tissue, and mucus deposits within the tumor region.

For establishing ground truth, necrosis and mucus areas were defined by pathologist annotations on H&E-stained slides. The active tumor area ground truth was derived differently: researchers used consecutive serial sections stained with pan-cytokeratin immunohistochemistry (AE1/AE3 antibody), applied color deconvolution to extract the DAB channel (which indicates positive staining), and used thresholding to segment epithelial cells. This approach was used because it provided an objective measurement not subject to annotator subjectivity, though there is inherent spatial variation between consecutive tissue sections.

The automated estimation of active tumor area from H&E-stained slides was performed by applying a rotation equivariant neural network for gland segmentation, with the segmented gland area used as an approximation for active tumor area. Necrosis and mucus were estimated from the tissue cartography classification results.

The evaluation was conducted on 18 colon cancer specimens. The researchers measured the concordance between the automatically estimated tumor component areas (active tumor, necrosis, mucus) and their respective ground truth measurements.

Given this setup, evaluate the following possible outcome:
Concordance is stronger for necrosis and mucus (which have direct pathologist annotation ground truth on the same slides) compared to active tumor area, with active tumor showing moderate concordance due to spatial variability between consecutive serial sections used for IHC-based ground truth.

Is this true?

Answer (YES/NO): NO